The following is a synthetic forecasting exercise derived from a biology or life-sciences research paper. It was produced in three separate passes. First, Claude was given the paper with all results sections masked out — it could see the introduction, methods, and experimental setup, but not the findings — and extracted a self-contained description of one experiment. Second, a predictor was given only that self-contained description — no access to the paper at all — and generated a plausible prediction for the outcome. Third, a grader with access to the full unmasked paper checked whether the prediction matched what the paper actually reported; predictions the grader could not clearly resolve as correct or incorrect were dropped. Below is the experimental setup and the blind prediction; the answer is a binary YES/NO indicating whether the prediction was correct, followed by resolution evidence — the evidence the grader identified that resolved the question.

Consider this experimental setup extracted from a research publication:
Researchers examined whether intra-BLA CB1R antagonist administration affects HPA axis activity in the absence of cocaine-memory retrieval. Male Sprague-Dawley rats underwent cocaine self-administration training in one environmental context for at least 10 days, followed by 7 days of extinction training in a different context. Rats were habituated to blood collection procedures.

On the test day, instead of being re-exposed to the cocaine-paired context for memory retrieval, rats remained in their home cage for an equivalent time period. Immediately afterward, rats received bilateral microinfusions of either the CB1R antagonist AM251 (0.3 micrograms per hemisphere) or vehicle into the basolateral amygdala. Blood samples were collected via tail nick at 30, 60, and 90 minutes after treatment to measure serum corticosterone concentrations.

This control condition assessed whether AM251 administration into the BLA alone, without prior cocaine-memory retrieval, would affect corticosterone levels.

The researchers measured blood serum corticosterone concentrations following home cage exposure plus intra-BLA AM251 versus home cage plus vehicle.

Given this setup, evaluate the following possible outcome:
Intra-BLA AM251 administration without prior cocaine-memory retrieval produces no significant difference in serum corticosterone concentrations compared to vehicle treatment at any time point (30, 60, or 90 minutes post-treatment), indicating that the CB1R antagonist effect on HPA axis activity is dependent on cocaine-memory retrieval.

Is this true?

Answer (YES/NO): YES